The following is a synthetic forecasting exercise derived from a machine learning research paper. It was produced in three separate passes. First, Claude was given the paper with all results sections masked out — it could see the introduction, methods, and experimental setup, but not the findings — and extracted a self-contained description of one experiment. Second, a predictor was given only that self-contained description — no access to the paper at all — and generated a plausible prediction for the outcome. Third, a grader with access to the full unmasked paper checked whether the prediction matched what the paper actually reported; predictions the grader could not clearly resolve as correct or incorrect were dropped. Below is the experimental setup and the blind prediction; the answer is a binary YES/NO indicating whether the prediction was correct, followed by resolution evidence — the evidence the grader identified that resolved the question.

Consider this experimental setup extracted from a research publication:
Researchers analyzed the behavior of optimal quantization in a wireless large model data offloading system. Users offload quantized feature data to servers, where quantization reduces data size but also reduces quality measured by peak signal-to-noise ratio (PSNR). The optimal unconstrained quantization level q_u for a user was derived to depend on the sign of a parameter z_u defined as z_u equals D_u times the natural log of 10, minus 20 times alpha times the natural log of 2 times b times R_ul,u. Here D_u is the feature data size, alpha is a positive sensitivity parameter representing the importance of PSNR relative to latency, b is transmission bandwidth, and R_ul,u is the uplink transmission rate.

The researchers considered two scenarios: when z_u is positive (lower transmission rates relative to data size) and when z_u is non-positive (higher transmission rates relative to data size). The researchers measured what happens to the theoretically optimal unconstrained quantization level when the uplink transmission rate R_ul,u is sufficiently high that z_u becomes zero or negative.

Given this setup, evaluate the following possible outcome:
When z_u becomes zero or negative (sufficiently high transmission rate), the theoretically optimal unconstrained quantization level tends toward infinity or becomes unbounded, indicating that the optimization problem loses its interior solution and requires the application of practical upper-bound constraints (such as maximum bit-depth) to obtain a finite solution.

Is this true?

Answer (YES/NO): YES